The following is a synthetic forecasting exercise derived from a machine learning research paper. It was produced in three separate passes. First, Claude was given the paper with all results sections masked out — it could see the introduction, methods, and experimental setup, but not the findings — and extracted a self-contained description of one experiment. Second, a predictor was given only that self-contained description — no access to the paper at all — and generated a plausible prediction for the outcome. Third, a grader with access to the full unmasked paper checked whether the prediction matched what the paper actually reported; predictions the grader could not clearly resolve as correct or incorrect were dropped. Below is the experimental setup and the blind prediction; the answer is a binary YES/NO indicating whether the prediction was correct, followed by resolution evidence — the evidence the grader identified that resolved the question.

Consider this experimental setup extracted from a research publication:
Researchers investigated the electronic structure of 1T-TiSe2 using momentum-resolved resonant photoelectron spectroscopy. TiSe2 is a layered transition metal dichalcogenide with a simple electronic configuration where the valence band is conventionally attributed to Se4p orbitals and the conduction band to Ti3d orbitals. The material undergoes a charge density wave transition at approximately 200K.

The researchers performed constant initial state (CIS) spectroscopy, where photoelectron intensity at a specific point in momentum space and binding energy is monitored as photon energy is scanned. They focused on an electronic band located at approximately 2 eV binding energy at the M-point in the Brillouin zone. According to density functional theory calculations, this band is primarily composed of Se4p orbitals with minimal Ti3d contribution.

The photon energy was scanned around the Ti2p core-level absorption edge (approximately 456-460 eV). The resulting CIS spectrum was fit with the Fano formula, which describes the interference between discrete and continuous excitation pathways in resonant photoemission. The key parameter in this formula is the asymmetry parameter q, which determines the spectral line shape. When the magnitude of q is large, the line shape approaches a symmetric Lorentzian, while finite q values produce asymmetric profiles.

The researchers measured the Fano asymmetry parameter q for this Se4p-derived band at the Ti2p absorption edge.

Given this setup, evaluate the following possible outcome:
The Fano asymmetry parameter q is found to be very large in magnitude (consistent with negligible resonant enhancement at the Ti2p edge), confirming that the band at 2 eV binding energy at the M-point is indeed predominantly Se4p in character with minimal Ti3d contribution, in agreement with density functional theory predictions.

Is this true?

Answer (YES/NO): NO